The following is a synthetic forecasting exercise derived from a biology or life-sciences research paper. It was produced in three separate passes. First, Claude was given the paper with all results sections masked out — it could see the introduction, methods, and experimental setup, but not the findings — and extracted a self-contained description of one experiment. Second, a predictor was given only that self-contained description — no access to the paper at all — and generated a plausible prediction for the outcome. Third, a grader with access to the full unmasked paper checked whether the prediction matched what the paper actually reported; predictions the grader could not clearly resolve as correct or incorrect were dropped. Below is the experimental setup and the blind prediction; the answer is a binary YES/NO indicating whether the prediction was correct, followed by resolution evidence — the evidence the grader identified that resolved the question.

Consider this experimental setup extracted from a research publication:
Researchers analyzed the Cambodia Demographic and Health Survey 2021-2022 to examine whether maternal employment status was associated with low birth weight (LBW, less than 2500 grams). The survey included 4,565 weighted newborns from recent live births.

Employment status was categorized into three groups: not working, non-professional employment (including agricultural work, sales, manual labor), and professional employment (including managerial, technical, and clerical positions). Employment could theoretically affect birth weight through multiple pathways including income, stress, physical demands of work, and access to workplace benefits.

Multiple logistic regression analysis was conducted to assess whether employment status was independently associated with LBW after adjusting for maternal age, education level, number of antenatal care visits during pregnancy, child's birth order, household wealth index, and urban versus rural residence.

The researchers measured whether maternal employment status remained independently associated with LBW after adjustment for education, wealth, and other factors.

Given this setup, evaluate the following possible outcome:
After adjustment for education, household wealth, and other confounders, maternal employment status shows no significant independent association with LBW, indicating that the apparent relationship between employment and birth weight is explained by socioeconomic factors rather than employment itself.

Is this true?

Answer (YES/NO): NO